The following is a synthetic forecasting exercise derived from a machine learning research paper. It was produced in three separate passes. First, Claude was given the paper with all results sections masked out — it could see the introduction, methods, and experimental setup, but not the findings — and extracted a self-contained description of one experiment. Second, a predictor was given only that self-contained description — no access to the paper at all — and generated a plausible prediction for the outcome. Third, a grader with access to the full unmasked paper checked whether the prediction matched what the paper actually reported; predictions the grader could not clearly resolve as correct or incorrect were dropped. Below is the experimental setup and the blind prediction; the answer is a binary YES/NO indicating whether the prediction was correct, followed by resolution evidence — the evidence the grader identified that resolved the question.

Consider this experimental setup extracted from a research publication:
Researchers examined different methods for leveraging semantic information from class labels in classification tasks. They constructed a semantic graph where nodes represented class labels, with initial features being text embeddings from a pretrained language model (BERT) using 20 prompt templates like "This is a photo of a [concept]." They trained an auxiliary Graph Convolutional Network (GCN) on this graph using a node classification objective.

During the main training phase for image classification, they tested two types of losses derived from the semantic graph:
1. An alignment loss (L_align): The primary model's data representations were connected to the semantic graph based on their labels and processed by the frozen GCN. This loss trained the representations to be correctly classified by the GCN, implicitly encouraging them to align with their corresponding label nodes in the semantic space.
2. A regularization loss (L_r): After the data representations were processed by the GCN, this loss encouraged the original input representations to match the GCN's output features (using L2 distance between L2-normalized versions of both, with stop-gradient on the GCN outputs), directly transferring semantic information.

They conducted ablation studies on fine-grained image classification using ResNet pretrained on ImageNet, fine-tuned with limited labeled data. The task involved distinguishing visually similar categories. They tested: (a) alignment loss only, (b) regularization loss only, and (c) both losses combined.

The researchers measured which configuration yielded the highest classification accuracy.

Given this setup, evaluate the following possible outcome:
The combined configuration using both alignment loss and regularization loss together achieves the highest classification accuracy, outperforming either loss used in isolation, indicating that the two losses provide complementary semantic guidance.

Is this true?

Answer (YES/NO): YES